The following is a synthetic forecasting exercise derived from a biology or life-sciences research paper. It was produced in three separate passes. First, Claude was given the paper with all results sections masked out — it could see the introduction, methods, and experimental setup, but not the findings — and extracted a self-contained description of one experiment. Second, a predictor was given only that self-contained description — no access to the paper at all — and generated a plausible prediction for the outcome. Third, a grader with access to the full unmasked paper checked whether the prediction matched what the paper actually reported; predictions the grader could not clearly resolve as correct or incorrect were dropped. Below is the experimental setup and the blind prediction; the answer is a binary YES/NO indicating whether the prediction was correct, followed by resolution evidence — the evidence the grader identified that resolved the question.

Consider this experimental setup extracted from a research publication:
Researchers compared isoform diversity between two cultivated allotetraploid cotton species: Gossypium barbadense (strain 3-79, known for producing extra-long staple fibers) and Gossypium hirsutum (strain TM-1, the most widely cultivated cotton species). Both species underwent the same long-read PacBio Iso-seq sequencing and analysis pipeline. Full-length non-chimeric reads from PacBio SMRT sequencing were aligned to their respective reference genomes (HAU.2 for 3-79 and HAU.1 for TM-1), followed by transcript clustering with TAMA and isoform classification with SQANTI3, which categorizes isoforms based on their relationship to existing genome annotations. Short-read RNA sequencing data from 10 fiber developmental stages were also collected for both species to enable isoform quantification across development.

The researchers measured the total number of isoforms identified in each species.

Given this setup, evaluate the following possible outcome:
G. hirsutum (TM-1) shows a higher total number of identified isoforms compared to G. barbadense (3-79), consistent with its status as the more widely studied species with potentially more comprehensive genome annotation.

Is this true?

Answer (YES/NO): NO